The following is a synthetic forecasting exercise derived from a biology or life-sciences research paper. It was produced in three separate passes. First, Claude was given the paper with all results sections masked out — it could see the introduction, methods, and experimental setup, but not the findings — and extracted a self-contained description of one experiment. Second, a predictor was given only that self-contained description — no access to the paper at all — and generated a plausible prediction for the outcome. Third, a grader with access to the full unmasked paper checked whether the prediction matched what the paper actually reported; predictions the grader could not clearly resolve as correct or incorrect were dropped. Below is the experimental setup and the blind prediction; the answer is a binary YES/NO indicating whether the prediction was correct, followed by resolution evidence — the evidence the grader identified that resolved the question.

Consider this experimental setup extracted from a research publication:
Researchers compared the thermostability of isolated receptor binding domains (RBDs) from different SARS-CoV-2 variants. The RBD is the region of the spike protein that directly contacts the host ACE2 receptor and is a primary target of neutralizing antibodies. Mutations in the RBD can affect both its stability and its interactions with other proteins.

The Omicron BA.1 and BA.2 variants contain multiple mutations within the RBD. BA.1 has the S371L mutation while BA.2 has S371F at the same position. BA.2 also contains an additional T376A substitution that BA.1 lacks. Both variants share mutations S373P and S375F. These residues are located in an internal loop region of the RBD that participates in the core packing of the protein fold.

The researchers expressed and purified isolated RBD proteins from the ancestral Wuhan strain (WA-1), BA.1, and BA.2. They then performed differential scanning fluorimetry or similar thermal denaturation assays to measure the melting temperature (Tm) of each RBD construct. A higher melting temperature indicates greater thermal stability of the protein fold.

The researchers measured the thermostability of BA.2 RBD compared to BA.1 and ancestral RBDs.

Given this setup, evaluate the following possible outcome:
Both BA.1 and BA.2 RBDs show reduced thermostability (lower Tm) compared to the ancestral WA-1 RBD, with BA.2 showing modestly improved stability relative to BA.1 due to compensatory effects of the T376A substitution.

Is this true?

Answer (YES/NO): YES